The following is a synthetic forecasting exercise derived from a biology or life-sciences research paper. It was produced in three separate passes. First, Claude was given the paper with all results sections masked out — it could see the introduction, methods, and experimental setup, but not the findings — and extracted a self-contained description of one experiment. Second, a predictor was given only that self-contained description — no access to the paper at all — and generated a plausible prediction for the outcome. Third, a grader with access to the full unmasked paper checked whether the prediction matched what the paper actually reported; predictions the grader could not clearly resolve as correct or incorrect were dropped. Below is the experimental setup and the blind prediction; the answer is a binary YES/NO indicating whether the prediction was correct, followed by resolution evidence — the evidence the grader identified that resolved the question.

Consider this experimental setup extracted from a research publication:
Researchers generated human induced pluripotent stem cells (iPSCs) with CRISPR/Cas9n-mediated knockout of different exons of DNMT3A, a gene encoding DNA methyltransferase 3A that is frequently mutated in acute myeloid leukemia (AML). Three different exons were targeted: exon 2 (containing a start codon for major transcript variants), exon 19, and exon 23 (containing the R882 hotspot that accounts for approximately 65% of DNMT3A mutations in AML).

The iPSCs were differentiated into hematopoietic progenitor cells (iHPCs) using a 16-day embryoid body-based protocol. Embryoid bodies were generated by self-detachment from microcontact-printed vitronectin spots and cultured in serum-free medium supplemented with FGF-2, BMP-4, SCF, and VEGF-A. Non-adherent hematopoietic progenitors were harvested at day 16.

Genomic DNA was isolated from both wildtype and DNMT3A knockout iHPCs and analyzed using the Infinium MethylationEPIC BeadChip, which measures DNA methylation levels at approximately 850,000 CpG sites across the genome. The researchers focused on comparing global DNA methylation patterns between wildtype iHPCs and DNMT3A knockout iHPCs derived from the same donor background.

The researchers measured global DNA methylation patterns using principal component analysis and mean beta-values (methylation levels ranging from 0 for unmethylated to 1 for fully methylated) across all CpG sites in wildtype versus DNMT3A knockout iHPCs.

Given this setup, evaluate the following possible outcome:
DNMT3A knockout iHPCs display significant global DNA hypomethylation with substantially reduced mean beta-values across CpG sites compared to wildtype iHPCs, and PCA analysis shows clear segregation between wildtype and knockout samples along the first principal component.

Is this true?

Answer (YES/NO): NO